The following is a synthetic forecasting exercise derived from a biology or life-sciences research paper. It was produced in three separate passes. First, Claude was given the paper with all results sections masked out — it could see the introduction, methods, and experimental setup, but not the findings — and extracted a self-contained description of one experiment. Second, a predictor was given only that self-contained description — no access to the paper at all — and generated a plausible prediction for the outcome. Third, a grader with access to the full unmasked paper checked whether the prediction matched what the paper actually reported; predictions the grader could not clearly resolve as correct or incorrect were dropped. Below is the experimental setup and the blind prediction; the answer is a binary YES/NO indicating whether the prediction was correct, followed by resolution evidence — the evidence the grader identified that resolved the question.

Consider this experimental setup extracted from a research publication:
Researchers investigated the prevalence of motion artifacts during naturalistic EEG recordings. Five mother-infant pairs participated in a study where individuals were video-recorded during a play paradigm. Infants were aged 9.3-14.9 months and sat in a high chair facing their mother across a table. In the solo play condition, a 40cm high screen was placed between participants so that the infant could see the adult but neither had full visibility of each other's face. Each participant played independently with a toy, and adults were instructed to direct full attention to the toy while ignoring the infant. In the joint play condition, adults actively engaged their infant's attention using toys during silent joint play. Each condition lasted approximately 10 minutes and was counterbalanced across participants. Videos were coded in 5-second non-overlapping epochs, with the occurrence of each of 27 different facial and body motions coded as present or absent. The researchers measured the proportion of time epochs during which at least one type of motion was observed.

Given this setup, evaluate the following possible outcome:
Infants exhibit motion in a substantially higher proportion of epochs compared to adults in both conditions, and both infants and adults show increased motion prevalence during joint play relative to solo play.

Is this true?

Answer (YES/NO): NO